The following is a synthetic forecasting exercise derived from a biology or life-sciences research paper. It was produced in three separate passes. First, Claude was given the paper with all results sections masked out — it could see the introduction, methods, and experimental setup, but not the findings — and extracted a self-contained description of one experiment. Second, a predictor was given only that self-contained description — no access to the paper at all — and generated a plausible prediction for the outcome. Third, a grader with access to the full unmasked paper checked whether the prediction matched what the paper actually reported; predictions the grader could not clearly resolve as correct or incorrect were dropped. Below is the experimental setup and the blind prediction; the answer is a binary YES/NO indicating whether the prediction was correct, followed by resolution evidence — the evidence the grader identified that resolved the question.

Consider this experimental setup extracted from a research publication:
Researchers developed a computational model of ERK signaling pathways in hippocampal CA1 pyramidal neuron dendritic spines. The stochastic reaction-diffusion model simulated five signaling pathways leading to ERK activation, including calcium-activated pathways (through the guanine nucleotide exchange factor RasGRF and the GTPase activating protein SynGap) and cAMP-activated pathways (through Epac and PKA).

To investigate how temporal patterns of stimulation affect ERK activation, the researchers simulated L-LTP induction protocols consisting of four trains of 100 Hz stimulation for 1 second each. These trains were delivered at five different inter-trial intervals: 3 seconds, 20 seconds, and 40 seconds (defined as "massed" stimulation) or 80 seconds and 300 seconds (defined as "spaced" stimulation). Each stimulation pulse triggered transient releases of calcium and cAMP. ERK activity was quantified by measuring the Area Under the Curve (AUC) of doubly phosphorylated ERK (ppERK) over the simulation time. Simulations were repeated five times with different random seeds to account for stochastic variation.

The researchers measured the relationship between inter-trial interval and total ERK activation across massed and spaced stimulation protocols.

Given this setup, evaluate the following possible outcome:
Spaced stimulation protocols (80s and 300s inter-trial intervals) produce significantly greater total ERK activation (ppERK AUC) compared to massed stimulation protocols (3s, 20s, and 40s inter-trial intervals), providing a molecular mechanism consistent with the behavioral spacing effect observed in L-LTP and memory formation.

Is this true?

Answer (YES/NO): YES